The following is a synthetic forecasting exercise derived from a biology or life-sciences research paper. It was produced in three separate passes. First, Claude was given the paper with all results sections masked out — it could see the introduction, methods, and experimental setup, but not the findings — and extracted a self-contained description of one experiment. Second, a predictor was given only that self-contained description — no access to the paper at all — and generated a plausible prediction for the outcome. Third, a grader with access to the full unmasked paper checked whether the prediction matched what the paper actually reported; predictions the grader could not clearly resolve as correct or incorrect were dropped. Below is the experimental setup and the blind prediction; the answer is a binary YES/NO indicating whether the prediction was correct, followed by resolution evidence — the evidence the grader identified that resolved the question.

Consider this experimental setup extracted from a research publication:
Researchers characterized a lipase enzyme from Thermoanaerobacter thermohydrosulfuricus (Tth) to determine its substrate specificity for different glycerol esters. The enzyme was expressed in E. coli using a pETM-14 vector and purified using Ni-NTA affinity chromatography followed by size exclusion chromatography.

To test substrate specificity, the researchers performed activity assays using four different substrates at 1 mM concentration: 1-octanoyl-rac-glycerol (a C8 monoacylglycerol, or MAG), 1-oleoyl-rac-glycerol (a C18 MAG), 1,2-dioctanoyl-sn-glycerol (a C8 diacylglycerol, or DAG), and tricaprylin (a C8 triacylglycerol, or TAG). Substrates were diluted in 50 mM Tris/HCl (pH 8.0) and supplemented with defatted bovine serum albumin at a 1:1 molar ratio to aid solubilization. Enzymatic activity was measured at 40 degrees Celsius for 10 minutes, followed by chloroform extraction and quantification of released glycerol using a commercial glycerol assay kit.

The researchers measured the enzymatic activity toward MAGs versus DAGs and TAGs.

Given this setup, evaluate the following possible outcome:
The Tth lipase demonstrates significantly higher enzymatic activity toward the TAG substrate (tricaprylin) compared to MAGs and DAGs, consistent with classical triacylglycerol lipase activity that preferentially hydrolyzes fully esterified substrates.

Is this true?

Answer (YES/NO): NO